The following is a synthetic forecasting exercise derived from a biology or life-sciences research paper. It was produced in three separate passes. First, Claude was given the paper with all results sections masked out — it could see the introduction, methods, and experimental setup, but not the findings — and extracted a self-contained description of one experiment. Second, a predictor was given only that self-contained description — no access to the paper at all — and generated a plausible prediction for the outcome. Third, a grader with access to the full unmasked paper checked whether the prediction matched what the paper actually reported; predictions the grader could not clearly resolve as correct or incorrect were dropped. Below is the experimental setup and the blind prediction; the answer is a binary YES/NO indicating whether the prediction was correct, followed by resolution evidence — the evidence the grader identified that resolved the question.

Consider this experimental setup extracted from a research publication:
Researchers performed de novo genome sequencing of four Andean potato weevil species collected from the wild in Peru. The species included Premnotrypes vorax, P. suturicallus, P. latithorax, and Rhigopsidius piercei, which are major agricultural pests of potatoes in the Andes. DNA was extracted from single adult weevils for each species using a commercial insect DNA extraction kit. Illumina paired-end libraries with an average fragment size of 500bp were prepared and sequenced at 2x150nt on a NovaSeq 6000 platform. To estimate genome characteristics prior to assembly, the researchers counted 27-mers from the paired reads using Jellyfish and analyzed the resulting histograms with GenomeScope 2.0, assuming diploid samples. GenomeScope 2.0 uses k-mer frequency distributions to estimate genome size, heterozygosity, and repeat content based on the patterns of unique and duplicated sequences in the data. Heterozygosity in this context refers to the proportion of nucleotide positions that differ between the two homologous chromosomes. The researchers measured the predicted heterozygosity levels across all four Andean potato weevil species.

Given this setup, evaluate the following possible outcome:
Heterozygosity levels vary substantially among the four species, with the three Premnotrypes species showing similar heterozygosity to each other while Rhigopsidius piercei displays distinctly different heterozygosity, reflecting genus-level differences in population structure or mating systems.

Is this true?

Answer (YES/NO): NO